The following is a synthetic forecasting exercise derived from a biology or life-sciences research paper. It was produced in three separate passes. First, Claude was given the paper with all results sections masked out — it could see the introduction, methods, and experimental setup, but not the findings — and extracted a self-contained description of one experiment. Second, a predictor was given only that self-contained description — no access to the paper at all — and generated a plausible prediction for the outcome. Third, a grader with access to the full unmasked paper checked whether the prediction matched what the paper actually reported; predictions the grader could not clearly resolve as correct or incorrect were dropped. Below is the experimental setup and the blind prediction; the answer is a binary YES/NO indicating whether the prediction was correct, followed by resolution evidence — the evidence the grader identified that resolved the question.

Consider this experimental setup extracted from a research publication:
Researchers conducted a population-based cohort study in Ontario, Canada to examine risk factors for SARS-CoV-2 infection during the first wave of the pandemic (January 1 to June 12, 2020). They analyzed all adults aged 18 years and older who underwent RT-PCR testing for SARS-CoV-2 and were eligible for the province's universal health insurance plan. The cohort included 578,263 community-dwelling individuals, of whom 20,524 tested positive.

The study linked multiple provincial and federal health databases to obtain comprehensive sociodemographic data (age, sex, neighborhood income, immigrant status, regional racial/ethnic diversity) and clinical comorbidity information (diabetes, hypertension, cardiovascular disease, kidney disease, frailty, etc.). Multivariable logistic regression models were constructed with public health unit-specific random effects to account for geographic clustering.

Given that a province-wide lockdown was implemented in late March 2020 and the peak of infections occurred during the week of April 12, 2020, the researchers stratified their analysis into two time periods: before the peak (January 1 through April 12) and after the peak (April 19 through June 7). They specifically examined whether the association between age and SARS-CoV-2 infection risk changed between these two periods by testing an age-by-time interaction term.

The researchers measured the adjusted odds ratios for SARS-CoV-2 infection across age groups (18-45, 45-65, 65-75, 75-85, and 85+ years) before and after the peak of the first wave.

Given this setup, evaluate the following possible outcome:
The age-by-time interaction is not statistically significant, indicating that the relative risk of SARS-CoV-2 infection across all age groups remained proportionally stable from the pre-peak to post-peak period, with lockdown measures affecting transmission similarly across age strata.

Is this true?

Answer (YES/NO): NO